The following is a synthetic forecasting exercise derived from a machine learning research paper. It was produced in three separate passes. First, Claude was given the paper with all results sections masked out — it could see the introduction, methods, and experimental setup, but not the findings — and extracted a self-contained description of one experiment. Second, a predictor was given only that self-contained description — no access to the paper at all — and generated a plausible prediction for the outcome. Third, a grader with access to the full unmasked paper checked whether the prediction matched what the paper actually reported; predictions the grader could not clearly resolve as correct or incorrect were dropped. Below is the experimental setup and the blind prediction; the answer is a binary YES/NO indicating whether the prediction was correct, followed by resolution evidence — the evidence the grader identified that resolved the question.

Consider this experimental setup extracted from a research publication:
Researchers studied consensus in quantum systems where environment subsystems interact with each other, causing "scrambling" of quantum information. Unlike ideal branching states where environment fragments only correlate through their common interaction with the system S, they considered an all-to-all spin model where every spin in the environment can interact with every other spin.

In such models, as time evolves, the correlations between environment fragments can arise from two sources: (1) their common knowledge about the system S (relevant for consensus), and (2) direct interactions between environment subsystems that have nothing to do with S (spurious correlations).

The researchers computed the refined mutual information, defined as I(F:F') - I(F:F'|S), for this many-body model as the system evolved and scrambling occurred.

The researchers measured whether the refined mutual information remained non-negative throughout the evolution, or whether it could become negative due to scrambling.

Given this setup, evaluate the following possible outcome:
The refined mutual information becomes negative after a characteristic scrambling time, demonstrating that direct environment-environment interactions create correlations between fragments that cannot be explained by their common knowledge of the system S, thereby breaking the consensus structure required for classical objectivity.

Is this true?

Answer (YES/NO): YES